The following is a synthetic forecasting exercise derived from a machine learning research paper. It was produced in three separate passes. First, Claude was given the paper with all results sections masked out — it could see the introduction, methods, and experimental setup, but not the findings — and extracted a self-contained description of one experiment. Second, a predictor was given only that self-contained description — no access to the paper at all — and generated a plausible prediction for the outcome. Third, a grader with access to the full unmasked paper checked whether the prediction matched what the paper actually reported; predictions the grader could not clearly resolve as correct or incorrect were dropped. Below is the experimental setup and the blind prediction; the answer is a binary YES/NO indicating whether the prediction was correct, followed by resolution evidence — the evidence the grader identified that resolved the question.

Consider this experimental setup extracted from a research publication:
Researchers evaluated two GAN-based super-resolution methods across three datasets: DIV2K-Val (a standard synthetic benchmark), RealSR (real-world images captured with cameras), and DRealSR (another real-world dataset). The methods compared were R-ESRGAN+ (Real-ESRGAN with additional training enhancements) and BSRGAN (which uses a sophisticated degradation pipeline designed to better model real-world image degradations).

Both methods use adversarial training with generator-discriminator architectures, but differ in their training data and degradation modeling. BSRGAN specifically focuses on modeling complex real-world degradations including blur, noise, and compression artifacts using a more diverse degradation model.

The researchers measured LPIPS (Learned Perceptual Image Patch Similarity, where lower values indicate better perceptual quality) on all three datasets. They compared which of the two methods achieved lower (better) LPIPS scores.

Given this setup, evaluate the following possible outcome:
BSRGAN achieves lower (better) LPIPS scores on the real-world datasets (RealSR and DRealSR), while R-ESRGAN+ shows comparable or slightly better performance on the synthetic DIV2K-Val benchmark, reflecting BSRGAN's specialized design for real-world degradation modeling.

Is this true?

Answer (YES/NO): NO